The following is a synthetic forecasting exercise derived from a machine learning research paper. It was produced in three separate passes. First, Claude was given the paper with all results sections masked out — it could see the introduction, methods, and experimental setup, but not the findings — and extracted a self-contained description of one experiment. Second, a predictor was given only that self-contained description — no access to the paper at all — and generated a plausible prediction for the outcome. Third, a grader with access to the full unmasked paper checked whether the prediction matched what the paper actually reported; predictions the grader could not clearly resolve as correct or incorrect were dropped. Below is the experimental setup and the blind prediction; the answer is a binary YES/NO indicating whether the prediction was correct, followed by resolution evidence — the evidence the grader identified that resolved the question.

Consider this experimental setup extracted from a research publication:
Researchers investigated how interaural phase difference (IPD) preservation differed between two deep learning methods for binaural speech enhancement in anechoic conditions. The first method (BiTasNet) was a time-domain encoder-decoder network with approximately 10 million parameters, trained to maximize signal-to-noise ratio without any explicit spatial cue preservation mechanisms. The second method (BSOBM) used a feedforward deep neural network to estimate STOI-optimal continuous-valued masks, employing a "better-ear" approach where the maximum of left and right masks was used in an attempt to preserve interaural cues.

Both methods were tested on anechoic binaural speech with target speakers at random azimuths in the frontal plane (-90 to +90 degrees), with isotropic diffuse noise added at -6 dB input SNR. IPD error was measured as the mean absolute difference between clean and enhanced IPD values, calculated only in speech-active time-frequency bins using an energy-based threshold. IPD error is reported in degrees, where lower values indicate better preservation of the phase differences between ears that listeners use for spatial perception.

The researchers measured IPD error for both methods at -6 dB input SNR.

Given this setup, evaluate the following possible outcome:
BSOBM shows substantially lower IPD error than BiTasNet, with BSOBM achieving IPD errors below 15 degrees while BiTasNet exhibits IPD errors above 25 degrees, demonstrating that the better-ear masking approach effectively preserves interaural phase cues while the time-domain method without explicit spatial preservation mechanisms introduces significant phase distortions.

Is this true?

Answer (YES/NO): NO